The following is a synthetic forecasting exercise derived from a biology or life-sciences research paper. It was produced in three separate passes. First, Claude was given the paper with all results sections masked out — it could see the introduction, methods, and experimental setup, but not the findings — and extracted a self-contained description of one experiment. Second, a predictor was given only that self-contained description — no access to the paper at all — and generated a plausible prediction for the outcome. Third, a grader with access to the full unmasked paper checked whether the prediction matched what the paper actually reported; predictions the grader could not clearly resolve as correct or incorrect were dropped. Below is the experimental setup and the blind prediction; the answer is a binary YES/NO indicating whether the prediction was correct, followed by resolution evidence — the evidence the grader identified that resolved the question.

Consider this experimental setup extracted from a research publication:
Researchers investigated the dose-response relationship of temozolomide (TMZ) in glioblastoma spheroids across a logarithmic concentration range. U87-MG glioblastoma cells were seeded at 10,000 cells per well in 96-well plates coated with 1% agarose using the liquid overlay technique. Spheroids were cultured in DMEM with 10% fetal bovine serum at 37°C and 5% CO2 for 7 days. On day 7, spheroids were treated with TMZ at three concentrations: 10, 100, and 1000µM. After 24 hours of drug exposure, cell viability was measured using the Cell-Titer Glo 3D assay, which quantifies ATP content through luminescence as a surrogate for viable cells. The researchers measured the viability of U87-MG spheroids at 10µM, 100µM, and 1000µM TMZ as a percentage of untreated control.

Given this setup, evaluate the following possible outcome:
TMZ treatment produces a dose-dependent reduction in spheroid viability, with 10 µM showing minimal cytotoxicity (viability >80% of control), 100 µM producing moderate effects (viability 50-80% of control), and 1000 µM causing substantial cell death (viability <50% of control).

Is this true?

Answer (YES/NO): NO